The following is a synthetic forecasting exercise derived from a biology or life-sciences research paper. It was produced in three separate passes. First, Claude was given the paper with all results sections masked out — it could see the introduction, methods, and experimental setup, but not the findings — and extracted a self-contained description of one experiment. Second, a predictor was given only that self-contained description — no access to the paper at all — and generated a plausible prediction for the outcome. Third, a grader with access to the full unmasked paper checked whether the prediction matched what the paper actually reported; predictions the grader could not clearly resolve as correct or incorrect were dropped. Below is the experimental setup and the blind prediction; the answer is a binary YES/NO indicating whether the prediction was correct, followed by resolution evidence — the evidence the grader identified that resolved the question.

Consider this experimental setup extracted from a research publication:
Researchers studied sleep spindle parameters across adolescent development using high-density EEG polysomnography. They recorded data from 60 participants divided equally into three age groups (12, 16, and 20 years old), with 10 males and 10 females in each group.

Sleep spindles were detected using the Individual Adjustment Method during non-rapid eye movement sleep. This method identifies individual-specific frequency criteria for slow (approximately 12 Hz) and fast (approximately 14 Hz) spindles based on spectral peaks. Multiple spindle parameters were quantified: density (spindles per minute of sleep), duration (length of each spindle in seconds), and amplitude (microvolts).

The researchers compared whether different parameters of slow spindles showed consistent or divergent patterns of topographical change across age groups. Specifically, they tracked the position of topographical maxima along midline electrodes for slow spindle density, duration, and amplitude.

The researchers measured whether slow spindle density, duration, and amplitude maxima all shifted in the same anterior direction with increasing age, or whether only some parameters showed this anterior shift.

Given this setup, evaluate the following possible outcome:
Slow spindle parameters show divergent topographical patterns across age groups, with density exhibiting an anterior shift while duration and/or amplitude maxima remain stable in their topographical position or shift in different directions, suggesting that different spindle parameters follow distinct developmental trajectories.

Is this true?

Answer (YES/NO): NO